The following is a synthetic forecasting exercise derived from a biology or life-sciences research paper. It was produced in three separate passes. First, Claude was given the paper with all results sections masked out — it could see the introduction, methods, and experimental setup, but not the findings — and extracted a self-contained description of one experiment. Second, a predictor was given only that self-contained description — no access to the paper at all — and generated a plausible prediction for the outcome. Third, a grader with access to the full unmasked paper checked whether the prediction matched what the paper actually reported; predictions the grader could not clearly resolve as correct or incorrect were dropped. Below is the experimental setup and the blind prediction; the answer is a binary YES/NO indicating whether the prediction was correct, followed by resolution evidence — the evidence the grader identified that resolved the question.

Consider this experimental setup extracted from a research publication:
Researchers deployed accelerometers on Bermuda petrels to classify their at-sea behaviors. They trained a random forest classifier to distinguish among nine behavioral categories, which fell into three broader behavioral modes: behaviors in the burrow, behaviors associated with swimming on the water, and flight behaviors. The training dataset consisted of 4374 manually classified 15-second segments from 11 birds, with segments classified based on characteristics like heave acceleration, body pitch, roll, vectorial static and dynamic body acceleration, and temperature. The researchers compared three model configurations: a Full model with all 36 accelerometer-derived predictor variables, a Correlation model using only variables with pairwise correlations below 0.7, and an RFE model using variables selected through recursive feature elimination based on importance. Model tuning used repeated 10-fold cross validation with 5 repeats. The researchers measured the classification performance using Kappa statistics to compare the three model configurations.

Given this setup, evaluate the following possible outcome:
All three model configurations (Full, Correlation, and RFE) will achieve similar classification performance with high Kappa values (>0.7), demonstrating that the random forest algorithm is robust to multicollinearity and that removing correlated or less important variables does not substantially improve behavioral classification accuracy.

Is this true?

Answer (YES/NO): NO